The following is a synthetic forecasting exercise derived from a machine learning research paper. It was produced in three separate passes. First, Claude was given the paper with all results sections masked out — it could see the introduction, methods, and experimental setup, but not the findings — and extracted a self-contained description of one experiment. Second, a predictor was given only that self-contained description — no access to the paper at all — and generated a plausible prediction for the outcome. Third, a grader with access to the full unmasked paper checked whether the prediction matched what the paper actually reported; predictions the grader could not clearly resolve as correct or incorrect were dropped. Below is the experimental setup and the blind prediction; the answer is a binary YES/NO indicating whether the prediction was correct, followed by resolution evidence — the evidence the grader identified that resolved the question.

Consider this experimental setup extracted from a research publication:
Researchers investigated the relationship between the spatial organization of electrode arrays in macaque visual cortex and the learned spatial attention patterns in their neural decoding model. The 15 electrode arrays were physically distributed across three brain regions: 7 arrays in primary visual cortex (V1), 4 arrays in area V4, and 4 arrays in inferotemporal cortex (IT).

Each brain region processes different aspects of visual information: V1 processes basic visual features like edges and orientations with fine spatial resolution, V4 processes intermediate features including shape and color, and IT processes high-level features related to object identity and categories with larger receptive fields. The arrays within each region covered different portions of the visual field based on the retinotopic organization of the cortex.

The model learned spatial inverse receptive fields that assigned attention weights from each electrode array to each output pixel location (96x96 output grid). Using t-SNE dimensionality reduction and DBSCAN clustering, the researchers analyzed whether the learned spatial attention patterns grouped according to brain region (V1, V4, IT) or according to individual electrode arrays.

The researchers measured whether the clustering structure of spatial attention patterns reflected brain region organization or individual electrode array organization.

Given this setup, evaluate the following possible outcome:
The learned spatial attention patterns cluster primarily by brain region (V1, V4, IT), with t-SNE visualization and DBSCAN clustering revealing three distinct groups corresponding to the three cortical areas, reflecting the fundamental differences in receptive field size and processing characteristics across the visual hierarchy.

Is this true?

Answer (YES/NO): NO